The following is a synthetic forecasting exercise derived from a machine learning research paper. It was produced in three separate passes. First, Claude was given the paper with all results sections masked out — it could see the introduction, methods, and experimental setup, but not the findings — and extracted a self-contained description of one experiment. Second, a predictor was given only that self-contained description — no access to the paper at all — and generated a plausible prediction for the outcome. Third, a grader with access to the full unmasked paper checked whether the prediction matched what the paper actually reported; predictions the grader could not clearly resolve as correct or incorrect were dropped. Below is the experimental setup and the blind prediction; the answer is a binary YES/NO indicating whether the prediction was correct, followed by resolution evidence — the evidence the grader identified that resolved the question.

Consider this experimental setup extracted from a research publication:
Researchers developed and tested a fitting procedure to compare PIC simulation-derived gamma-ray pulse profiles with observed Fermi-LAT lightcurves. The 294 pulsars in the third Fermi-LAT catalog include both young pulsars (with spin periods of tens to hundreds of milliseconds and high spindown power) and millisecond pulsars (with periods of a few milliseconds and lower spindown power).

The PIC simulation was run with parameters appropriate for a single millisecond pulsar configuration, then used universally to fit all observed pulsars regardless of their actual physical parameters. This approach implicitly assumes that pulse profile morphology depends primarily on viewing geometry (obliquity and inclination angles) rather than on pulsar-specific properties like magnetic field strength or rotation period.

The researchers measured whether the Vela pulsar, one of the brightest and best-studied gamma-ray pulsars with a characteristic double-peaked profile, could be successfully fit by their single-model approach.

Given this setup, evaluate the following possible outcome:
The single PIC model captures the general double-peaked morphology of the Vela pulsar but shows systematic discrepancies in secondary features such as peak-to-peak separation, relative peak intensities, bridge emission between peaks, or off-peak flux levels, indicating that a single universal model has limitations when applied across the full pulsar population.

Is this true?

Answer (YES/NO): NO